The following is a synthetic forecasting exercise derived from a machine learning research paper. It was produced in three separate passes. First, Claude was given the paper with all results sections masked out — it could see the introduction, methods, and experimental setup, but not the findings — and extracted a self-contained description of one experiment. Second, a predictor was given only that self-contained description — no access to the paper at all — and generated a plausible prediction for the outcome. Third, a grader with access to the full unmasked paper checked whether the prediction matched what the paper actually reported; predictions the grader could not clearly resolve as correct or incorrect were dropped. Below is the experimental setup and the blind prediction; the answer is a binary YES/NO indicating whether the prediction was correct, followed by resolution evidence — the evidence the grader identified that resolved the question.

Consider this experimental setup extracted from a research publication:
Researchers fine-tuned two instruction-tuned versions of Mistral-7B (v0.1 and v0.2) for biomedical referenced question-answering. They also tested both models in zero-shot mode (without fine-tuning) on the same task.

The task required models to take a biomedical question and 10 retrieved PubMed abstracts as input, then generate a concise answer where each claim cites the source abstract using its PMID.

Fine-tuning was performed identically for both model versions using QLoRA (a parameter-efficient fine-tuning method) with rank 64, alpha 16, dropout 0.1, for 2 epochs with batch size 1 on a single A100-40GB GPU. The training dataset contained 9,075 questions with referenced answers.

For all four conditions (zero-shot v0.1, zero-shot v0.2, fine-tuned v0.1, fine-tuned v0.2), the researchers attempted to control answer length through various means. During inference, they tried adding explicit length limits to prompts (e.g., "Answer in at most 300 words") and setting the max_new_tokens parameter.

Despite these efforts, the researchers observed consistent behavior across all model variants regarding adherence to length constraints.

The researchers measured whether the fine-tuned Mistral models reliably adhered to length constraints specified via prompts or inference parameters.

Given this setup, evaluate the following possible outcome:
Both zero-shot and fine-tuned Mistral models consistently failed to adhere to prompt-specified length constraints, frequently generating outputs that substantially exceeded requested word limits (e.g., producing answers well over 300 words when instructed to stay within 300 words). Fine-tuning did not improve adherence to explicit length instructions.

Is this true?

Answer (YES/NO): YES